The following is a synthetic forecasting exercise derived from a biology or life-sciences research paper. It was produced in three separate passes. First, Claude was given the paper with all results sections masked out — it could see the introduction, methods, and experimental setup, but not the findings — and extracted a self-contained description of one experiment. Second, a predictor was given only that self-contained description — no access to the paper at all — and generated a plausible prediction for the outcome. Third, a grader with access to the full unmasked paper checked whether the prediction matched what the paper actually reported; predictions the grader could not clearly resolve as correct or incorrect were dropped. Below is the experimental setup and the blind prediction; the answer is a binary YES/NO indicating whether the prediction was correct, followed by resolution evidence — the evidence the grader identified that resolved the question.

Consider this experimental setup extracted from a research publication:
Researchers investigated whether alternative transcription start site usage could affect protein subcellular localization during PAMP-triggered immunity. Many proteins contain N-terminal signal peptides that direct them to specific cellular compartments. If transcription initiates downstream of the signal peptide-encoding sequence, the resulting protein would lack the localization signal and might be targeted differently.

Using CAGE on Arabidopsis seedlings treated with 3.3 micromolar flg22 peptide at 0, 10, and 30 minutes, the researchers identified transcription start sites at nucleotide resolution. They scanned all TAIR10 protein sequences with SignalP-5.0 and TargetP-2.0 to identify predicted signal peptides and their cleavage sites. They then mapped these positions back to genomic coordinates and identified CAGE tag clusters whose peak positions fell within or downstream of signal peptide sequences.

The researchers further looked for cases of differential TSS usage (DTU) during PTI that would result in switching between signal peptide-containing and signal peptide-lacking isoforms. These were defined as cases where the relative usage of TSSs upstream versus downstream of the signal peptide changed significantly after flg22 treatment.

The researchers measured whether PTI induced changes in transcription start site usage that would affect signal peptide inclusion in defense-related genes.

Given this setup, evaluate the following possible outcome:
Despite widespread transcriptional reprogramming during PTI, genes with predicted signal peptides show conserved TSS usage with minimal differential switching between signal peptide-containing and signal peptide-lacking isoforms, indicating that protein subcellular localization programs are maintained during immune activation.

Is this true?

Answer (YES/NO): NO